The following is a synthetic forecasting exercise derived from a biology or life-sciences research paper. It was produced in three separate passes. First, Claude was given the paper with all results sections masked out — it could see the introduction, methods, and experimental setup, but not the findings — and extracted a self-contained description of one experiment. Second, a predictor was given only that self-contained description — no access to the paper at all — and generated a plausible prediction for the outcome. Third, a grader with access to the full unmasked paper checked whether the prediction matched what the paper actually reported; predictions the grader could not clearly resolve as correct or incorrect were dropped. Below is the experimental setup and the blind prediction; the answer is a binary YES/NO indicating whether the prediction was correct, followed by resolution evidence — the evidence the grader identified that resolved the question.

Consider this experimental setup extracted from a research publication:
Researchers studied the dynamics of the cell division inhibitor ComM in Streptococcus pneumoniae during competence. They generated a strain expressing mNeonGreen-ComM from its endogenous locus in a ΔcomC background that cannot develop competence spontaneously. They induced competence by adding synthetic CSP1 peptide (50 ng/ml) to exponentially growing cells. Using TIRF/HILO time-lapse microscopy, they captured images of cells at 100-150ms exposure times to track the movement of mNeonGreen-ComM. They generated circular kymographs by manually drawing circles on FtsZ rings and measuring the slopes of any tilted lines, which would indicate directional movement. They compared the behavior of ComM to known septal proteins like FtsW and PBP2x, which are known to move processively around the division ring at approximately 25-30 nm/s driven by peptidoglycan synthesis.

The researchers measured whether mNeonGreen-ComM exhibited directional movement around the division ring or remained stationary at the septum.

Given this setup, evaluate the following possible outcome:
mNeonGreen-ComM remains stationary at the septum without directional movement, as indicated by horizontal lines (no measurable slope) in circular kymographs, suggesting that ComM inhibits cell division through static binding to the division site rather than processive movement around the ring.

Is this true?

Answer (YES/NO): NO